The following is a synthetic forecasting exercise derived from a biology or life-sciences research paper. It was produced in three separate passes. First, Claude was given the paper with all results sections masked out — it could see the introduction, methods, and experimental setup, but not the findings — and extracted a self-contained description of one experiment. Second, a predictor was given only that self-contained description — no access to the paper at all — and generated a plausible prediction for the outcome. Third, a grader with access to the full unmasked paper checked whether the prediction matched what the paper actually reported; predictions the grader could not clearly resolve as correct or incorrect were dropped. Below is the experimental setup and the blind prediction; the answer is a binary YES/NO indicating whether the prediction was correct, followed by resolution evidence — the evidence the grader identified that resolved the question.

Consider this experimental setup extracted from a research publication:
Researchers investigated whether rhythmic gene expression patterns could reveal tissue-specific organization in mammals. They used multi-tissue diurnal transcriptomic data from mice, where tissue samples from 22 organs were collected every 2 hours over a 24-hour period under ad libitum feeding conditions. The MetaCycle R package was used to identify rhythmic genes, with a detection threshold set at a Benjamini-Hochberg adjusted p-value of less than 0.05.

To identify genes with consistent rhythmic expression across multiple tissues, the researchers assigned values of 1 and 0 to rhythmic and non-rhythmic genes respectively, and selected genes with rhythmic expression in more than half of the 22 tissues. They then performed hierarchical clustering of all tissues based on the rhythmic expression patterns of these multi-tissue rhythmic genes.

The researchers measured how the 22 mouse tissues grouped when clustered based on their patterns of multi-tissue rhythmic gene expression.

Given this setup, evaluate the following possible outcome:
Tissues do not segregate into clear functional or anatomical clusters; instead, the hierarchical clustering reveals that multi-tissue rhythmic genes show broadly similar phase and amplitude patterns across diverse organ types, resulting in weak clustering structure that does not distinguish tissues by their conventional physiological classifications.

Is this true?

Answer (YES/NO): NO